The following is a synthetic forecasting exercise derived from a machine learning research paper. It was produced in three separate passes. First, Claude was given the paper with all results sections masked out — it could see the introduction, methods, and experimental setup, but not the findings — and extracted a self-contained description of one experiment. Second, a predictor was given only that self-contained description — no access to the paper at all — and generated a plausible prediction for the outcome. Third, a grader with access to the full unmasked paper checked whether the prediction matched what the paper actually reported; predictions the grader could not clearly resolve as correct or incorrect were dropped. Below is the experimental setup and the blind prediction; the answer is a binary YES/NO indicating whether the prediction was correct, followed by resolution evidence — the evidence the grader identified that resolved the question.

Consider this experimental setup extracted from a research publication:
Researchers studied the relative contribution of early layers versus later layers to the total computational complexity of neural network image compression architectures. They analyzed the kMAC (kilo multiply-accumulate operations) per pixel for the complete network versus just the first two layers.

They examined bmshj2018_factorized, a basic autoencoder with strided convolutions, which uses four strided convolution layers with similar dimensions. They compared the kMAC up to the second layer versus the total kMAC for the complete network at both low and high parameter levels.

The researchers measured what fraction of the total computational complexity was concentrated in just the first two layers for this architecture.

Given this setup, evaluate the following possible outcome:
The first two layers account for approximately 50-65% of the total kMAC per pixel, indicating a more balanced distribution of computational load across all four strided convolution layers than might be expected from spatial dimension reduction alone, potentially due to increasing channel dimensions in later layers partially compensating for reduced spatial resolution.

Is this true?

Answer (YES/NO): NO